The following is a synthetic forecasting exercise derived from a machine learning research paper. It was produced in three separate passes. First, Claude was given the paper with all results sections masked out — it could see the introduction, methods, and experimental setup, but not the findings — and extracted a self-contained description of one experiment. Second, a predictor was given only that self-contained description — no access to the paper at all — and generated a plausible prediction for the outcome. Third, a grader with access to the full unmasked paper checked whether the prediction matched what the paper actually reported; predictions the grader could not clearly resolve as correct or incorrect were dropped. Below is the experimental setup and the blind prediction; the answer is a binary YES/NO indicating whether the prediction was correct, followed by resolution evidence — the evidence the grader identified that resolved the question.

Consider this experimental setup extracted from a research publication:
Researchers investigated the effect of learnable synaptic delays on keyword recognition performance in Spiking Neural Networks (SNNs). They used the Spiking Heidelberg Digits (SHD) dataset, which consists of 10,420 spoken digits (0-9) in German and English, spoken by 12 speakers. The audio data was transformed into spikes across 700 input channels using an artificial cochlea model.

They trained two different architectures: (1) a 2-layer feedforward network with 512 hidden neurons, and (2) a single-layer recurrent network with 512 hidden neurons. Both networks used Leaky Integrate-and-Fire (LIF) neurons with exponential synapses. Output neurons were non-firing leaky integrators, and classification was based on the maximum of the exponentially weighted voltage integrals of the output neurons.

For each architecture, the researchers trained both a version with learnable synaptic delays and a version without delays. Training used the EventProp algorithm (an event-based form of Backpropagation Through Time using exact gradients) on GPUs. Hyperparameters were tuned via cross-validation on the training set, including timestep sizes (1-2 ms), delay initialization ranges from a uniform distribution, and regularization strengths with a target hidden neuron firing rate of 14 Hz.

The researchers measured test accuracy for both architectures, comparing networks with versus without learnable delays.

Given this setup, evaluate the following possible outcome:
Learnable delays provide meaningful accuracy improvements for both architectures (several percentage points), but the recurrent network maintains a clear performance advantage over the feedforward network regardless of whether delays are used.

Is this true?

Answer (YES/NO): NO